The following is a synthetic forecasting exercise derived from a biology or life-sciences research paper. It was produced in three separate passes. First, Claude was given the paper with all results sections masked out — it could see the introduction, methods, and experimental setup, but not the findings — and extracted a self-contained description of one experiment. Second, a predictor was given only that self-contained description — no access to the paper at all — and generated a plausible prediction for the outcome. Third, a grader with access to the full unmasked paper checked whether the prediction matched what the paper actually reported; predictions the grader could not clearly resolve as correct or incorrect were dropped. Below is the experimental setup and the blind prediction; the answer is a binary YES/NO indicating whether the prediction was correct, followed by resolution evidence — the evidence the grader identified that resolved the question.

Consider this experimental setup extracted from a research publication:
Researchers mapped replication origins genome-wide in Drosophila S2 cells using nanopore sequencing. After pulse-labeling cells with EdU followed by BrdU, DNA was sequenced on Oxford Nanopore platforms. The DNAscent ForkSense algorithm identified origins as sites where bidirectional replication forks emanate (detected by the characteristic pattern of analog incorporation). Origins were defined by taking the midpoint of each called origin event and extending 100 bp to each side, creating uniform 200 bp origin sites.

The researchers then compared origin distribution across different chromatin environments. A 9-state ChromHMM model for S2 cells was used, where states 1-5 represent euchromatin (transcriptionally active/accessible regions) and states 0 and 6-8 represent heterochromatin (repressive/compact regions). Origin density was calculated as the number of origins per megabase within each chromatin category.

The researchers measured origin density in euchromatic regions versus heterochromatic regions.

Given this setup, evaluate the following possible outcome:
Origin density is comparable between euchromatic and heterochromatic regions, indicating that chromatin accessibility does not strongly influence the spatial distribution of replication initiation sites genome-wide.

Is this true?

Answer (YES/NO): NO